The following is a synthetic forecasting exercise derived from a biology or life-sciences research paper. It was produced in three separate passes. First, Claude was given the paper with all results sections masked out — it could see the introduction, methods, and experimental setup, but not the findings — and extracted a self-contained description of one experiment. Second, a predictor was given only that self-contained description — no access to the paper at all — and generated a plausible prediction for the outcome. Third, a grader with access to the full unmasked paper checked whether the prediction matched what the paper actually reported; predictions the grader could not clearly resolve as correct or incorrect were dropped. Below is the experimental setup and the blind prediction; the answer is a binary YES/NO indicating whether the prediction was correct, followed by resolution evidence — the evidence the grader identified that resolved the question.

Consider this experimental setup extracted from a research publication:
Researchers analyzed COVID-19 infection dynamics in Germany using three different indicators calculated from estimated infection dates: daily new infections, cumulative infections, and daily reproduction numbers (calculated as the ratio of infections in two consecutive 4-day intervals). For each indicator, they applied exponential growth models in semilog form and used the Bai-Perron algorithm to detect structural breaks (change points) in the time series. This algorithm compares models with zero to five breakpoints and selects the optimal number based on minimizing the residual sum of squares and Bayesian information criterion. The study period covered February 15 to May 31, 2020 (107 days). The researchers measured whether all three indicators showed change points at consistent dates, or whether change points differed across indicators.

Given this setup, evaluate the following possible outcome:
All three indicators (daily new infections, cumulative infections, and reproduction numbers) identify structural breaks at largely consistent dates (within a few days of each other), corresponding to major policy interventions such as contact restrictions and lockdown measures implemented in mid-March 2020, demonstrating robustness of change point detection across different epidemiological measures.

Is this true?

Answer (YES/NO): NO